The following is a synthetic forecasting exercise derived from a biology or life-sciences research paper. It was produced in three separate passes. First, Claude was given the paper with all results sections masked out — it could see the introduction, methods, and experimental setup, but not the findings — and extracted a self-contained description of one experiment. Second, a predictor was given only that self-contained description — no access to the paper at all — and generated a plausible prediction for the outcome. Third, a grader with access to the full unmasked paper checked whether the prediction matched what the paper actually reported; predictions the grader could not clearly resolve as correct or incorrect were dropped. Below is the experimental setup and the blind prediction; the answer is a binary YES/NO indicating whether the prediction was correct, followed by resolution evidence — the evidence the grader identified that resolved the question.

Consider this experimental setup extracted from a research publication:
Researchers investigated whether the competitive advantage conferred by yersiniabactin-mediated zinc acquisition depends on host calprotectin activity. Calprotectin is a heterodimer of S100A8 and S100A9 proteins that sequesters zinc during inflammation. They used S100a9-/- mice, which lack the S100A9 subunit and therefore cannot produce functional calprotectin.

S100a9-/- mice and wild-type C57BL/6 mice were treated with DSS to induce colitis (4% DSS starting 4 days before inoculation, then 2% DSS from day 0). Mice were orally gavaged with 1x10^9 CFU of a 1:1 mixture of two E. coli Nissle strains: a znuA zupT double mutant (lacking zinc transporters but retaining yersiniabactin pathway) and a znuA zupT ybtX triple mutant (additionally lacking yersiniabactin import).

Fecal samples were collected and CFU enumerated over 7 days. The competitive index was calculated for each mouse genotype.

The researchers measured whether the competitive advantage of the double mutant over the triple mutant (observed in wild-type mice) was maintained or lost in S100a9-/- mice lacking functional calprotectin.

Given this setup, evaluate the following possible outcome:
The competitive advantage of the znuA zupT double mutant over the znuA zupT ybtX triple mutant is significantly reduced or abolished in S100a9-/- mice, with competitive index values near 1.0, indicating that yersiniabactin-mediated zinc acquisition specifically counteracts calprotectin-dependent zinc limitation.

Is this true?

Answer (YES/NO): YES